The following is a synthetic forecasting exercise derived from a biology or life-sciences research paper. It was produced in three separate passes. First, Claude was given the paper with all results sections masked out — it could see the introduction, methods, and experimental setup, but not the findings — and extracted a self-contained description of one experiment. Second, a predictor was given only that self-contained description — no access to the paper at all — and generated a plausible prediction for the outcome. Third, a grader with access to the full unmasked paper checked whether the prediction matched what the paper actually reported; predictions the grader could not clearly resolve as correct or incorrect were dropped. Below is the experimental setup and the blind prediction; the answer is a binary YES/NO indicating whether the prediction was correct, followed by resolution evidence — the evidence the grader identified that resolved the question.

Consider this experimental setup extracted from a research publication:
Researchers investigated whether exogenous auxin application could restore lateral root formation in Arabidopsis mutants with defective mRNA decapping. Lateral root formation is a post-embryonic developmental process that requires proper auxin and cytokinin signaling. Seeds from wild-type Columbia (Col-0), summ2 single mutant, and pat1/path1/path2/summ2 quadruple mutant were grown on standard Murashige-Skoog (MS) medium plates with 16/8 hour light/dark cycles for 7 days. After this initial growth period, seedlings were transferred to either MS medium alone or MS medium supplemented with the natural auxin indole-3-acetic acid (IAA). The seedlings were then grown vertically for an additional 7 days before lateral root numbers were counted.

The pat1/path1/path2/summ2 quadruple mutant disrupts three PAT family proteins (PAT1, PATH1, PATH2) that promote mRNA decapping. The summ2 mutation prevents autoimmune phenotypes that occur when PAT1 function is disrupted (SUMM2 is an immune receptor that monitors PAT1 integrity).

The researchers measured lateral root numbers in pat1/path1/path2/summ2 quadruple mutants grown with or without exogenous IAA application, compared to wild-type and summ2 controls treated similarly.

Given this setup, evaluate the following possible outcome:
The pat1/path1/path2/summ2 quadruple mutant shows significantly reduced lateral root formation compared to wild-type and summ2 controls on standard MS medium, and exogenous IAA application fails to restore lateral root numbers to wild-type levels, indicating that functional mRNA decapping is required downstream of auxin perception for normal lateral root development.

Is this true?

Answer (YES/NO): NO